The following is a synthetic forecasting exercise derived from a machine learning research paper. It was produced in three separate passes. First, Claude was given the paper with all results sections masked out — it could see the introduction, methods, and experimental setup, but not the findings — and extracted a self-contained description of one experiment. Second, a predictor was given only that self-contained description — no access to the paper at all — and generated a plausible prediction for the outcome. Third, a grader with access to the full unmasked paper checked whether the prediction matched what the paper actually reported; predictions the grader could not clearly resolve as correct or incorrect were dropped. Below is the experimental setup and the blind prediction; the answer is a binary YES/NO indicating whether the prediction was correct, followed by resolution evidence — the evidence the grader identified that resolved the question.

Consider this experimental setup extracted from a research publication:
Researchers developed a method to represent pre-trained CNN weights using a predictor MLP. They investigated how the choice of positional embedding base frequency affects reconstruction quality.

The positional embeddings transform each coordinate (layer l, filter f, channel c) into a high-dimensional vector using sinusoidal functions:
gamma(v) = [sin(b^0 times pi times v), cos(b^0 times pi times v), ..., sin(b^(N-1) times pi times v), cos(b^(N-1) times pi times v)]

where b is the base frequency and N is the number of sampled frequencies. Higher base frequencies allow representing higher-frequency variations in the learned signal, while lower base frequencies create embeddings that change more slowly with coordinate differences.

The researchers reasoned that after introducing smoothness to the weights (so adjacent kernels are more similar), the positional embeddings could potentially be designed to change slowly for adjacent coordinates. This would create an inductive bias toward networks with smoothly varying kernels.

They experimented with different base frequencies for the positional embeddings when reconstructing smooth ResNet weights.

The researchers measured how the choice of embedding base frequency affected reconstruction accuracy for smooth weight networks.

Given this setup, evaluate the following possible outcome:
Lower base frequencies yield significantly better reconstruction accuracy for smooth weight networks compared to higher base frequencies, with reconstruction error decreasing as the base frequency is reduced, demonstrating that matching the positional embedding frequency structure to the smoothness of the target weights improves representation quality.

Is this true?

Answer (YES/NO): NO